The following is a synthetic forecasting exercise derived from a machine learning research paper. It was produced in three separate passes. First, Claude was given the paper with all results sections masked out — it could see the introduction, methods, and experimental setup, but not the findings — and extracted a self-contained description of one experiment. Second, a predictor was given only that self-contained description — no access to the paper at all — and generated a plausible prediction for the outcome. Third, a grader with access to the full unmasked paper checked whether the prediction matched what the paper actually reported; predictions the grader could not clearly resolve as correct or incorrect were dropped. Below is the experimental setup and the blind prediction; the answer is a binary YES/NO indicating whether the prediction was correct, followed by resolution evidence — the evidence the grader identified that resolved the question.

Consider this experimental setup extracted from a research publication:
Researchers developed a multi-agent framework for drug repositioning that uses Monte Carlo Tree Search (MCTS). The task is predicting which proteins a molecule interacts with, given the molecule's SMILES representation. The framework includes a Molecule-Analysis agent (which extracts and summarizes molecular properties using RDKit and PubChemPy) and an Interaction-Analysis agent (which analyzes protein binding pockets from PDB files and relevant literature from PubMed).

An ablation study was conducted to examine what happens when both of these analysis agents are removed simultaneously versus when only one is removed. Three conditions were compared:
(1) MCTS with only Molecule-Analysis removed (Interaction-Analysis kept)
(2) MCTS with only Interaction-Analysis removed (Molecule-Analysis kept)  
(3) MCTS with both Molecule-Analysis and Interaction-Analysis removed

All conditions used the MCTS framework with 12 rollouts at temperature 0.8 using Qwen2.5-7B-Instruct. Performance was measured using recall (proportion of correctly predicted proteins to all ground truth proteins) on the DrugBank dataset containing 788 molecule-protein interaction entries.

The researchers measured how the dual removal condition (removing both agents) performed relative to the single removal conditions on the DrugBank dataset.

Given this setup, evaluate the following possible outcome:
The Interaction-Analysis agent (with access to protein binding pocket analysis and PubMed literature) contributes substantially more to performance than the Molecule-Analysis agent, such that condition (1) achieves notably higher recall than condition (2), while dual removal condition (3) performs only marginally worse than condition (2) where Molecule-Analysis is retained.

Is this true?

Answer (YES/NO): NO